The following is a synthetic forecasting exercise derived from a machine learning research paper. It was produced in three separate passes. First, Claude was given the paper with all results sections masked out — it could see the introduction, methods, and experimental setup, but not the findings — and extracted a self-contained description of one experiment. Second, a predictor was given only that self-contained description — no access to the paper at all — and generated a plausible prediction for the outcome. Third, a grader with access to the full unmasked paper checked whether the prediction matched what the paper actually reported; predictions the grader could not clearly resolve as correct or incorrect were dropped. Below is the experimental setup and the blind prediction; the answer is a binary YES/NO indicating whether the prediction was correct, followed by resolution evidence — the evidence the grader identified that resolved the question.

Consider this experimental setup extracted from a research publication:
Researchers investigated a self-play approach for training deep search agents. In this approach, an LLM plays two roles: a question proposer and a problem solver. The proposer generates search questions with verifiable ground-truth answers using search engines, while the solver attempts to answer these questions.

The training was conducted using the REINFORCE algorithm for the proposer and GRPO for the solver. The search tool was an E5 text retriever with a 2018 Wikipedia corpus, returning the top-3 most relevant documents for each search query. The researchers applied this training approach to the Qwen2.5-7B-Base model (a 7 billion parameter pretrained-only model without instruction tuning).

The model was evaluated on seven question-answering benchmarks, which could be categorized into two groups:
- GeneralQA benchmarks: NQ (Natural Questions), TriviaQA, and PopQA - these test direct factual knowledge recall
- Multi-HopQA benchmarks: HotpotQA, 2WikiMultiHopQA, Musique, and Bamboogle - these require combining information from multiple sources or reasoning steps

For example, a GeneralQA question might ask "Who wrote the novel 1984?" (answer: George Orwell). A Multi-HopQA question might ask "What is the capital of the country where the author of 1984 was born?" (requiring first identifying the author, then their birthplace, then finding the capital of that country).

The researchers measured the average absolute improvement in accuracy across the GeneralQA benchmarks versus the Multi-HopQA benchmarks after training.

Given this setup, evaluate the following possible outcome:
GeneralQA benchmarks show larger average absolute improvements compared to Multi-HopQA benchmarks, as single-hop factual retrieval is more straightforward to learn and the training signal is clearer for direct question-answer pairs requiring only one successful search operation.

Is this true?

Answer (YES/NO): YES